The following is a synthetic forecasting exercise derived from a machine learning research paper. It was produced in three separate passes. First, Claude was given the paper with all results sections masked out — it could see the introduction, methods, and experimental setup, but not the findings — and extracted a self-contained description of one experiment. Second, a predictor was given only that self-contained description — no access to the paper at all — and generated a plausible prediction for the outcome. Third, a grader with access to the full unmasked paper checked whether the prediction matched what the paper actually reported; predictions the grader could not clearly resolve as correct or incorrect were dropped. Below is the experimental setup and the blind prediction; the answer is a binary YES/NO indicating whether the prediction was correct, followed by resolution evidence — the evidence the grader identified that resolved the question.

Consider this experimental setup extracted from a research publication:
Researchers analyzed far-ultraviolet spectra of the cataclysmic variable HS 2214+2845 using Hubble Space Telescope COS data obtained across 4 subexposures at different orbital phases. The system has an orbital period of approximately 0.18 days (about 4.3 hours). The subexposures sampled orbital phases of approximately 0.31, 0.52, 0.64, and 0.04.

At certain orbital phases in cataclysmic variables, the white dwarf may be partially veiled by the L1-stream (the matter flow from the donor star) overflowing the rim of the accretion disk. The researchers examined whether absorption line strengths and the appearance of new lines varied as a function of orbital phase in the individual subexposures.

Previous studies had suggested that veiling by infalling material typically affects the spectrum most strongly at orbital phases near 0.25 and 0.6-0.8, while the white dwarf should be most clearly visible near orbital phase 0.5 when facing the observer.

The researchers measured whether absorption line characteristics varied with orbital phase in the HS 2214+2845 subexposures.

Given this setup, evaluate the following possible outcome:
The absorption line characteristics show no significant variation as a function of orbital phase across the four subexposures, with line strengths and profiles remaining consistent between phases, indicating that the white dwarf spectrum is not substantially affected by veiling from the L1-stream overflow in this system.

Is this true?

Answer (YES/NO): NO